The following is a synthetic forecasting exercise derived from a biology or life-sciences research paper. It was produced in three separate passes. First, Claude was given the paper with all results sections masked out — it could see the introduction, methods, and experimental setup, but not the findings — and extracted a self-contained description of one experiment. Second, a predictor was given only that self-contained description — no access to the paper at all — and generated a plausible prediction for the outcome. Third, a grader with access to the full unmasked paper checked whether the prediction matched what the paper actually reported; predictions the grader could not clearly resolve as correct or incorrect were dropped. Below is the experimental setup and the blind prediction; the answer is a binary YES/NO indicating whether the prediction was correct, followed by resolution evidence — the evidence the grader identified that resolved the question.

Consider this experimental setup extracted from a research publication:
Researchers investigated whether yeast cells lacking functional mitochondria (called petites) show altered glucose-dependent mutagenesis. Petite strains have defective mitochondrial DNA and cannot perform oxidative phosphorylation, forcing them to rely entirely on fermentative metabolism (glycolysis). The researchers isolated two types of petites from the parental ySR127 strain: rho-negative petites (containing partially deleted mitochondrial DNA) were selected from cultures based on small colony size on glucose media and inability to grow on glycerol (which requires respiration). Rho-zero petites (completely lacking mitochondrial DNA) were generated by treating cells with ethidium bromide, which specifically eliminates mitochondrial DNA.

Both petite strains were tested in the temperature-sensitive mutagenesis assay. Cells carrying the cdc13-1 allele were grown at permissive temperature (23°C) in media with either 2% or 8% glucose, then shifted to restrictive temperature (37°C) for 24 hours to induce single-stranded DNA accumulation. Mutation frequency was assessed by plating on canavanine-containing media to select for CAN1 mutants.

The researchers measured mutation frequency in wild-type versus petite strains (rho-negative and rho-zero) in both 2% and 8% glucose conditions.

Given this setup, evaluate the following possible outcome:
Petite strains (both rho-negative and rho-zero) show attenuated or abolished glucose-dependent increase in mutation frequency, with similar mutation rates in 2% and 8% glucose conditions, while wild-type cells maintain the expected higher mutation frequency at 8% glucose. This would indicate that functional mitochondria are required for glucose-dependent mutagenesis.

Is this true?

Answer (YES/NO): NO